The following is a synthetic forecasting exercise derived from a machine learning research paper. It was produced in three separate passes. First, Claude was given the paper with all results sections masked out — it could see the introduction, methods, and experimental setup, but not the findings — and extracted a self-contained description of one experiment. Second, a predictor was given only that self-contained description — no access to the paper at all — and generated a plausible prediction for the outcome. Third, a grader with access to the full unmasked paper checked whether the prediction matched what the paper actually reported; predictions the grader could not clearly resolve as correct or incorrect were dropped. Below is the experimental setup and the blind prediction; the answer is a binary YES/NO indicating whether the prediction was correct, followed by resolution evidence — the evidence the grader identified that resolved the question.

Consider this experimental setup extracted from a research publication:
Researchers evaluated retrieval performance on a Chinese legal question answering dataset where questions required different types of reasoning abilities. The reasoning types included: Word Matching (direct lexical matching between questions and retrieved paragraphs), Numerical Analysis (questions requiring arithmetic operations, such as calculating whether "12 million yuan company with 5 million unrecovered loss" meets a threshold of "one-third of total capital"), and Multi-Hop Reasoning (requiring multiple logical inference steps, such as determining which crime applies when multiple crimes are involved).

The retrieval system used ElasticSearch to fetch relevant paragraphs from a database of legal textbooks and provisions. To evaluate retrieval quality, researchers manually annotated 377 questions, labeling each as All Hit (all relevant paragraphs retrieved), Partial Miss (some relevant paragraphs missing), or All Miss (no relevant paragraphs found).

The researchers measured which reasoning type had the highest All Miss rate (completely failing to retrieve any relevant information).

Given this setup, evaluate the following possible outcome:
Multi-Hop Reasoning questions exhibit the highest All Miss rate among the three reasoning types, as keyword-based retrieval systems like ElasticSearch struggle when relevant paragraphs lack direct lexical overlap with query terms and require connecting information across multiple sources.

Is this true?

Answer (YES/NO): NO